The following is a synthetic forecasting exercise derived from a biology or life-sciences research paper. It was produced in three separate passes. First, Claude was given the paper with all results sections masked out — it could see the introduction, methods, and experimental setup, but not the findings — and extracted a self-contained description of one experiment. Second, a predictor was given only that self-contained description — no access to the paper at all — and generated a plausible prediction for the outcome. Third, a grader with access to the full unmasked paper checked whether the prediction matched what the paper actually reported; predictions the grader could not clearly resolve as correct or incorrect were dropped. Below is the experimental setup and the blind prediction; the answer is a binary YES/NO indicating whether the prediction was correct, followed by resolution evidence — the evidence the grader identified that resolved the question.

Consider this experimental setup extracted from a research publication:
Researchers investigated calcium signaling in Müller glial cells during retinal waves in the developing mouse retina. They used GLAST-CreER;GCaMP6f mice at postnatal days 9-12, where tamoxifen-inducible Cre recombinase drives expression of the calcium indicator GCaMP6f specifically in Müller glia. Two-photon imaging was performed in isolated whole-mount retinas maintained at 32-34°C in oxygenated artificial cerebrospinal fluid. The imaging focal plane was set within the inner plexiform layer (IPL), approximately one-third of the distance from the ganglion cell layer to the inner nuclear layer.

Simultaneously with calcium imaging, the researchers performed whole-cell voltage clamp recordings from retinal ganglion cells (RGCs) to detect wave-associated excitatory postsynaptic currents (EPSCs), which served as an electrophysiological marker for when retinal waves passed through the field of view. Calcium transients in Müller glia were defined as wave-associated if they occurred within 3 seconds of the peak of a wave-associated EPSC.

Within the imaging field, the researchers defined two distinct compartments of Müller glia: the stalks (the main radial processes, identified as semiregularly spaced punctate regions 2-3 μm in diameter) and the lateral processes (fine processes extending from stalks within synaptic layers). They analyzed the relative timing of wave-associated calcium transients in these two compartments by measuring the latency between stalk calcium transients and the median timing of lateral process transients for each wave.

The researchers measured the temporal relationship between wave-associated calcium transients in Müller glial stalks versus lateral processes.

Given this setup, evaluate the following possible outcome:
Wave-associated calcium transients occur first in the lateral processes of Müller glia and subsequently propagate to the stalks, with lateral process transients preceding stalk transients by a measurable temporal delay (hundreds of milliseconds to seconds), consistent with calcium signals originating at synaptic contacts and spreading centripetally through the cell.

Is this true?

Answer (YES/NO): NO